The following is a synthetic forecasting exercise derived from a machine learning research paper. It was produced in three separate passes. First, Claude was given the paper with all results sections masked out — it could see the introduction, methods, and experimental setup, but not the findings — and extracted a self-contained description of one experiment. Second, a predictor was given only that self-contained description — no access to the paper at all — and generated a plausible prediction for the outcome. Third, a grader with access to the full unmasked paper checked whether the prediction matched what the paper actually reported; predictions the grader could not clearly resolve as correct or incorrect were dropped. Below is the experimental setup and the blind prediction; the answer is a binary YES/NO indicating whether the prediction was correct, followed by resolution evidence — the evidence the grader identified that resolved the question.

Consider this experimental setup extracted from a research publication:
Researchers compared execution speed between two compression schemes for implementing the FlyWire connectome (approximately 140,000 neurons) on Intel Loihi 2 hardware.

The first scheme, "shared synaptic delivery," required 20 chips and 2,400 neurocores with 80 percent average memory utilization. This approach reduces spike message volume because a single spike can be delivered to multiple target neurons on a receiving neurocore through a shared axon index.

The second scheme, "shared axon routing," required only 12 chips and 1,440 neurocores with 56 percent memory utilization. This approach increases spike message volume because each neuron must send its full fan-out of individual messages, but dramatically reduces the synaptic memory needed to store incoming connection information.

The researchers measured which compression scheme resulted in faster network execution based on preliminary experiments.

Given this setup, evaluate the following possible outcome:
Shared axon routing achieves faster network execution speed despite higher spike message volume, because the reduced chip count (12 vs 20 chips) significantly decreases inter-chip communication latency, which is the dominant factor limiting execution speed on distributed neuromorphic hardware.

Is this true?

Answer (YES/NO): NO